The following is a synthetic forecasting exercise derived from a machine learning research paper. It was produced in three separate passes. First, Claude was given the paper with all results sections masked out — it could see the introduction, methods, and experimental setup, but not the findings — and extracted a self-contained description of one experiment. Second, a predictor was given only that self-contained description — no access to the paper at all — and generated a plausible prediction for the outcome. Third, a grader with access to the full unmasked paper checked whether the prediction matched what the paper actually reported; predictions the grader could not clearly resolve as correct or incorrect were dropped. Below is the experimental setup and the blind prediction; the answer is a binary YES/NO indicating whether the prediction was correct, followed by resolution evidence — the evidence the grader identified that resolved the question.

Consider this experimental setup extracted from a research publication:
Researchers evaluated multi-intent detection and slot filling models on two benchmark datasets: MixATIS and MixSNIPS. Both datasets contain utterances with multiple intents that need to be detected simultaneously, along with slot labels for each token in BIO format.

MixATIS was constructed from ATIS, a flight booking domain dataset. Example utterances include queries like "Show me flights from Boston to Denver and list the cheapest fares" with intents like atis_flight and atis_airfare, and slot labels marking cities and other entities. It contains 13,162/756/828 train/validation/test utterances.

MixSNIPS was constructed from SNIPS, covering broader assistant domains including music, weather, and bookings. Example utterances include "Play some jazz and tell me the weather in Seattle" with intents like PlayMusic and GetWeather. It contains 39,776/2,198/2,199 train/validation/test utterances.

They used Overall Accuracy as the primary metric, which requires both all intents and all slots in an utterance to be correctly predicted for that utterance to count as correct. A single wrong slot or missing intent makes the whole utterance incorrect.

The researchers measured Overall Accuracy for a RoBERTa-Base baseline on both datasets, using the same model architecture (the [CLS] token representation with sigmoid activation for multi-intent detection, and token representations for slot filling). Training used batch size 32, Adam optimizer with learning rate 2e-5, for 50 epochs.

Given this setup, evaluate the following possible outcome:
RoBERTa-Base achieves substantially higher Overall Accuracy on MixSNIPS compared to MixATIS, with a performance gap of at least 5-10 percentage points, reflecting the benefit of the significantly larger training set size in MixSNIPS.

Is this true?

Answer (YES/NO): YES